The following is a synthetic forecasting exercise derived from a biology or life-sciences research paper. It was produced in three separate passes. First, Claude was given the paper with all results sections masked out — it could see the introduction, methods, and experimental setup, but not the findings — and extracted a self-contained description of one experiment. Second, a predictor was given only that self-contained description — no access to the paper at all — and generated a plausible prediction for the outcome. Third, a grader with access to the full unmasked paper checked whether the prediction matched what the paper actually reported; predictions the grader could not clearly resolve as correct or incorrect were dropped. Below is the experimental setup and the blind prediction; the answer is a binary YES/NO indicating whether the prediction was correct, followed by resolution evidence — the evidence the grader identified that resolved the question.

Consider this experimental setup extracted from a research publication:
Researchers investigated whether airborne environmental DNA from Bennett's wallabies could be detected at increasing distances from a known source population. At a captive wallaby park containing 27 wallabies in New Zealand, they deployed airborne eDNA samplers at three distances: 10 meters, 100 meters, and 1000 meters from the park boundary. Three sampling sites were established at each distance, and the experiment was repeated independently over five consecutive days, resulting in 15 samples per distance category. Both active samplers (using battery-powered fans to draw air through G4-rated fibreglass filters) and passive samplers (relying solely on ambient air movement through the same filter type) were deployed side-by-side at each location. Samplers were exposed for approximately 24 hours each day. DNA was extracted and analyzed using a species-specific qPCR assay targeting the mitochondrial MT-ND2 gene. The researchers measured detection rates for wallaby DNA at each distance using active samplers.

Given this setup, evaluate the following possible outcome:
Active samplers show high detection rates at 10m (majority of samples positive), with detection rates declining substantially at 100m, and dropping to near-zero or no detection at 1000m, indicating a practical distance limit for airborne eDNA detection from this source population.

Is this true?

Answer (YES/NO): NO